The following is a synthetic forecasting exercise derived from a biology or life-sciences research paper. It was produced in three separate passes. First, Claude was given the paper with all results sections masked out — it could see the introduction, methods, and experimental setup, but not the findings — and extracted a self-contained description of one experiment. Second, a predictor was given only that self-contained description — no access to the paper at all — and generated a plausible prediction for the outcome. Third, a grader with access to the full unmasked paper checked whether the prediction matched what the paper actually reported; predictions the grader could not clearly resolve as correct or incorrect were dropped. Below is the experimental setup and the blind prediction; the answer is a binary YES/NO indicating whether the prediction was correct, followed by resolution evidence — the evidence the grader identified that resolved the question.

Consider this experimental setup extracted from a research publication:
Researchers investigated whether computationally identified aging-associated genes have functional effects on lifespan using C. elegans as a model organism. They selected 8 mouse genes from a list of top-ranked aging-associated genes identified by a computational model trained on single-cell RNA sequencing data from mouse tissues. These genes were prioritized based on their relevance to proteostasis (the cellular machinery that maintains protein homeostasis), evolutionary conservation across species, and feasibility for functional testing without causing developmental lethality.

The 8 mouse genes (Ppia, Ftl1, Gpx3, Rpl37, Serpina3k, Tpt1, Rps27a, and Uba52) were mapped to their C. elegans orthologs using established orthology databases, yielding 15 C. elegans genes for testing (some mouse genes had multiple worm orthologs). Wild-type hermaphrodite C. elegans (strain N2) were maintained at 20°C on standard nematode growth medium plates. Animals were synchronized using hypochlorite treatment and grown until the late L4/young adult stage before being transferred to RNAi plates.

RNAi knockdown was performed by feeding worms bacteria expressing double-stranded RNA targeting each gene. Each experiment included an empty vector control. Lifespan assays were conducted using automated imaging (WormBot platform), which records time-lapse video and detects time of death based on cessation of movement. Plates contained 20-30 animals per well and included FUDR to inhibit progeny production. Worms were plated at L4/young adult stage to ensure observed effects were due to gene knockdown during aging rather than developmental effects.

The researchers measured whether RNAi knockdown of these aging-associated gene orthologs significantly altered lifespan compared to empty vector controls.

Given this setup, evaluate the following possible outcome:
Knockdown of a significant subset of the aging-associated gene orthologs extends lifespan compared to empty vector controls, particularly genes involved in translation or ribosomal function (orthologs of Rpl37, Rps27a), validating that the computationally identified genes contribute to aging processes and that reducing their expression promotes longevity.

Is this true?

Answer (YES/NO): NO